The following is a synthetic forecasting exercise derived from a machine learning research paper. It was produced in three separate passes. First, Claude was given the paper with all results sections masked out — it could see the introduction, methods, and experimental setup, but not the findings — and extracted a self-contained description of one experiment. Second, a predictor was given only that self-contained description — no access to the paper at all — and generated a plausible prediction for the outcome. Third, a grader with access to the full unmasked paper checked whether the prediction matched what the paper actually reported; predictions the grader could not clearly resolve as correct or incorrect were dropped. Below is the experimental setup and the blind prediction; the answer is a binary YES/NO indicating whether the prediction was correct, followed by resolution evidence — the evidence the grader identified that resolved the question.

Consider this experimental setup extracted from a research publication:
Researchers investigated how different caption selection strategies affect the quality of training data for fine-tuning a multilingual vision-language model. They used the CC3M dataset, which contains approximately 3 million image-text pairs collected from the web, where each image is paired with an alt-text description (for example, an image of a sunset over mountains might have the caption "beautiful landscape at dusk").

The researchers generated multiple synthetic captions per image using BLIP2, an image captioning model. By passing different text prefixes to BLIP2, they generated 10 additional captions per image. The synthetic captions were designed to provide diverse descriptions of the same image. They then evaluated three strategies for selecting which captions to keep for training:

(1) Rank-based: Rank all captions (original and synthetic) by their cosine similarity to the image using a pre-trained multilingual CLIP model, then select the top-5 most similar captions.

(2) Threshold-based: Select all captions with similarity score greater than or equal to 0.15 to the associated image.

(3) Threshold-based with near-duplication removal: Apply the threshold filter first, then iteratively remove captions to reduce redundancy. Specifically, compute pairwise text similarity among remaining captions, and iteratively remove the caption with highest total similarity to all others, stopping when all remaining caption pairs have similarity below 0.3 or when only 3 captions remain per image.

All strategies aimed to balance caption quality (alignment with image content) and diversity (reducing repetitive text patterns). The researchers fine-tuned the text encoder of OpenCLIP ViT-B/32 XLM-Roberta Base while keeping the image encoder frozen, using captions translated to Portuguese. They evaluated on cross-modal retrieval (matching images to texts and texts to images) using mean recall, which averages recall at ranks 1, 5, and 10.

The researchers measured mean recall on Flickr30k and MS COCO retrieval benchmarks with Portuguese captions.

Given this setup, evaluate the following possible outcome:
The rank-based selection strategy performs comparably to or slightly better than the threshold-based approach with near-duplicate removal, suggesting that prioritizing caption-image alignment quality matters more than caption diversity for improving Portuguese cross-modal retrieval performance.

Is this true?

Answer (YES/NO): NO